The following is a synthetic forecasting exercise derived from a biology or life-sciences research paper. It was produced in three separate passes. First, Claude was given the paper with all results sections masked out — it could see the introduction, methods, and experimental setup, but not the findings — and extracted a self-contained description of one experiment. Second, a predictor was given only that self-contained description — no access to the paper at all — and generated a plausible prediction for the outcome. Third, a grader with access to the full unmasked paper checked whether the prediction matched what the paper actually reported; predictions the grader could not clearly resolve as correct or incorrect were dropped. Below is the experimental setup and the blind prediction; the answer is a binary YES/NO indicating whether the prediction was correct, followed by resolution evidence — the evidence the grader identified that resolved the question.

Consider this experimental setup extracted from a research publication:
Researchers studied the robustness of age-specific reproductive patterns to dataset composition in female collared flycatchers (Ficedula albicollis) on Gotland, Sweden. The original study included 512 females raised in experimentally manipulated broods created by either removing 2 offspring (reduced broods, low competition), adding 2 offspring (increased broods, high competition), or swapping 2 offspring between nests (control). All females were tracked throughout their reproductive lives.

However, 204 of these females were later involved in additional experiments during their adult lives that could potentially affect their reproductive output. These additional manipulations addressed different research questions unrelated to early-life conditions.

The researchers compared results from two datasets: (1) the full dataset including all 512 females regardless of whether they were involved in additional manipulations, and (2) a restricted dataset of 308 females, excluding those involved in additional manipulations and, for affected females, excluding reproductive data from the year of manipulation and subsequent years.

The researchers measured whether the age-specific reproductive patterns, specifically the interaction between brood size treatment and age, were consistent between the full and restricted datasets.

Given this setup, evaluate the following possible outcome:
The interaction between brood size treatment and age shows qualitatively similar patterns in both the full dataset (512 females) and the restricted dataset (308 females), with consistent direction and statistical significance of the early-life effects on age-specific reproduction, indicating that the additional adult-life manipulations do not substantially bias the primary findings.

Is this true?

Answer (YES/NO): YES